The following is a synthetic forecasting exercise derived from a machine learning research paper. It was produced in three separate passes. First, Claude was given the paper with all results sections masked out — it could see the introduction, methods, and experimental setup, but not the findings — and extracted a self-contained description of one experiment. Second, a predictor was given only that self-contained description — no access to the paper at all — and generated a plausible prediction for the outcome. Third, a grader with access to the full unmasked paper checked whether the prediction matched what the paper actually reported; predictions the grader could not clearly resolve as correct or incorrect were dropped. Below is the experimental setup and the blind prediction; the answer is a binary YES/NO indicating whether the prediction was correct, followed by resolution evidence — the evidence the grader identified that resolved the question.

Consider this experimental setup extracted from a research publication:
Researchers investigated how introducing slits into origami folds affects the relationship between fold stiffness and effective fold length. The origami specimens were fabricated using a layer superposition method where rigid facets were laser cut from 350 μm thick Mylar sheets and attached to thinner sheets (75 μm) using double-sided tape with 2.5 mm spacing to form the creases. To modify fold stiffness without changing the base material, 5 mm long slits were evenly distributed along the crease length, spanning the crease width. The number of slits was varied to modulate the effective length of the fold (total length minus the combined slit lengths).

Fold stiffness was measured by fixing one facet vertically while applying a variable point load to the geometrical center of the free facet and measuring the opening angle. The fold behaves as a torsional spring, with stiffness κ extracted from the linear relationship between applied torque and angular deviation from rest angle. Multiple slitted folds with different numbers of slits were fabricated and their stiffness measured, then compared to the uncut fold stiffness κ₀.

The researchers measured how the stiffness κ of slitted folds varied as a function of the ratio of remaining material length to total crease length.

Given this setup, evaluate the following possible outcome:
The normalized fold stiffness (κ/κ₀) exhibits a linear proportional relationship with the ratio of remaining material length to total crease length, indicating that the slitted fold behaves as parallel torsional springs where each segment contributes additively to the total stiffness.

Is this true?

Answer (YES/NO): YES